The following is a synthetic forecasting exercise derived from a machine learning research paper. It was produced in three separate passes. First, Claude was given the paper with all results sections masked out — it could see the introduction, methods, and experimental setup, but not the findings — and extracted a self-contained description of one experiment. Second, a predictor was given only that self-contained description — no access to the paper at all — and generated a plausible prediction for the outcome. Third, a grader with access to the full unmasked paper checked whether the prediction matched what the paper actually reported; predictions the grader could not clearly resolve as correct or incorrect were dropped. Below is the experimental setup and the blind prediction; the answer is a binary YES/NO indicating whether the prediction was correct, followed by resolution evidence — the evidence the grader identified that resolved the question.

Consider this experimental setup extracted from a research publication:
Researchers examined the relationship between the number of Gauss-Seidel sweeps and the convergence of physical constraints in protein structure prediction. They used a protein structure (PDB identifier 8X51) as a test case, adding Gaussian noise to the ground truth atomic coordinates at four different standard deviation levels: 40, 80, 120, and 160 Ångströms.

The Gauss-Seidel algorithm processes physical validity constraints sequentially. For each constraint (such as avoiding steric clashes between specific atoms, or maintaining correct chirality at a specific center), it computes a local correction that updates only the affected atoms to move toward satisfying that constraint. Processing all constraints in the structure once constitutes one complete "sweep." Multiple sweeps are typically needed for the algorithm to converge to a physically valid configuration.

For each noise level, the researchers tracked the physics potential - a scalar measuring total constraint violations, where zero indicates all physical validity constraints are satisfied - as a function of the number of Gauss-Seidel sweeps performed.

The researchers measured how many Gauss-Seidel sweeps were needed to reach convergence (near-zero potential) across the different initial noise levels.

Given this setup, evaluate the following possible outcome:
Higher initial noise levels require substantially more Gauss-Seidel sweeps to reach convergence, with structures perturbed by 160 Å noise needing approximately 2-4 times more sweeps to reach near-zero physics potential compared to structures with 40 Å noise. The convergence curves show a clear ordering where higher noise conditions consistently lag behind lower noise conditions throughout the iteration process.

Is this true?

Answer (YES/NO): NO